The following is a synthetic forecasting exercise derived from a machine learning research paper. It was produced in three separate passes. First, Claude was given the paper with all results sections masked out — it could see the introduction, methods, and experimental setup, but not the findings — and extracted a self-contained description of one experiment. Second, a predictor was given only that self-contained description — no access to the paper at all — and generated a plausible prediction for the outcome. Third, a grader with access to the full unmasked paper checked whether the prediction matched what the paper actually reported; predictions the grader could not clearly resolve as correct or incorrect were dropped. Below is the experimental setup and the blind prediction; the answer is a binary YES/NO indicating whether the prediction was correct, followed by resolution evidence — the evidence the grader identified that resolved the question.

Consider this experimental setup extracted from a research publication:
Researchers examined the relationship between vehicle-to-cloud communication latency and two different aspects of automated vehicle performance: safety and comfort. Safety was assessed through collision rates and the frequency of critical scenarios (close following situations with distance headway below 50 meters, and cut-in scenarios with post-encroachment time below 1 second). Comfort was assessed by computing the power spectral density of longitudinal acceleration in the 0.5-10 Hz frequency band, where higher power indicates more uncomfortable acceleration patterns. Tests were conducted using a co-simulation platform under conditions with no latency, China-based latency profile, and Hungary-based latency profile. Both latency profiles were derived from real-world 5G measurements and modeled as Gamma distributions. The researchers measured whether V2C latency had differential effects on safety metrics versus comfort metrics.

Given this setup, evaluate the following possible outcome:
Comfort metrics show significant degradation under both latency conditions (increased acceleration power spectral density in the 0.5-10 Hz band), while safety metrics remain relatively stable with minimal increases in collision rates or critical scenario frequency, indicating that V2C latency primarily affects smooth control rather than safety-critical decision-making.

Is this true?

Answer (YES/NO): YES